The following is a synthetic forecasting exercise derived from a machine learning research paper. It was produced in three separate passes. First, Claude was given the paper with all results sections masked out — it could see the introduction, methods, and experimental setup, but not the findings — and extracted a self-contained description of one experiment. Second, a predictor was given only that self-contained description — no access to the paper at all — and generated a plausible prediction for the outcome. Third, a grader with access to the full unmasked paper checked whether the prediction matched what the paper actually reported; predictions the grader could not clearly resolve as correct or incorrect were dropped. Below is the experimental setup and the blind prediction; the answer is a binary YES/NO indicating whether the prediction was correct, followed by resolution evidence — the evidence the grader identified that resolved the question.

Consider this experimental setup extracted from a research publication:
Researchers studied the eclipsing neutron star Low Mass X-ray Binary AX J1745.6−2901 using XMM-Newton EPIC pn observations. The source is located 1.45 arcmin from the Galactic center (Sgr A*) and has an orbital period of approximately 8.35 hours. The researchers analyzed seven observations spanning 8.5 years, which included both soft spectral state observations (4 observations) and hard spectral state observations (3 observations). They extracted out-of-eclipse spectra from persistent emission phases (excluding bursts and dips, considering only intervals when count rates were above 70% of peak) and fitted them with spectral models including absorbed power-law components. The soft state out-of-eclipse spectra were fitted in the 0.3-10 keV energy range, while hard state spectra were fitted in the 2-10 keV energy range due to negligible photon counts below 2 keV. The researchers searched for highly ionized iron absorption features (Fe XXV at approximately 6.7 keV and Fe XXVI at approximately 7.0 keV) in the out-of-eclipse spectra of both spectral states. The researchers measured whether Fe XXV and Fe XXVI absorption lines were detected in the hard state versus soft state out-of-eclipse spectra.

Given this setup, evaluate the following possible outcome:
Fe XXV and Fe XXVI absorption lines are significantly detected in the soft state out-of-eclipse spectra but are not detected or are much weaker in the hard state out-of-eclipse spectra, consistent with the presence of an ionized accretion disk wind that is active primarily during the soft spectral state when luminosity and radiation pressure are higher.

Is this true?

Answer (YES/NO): YES